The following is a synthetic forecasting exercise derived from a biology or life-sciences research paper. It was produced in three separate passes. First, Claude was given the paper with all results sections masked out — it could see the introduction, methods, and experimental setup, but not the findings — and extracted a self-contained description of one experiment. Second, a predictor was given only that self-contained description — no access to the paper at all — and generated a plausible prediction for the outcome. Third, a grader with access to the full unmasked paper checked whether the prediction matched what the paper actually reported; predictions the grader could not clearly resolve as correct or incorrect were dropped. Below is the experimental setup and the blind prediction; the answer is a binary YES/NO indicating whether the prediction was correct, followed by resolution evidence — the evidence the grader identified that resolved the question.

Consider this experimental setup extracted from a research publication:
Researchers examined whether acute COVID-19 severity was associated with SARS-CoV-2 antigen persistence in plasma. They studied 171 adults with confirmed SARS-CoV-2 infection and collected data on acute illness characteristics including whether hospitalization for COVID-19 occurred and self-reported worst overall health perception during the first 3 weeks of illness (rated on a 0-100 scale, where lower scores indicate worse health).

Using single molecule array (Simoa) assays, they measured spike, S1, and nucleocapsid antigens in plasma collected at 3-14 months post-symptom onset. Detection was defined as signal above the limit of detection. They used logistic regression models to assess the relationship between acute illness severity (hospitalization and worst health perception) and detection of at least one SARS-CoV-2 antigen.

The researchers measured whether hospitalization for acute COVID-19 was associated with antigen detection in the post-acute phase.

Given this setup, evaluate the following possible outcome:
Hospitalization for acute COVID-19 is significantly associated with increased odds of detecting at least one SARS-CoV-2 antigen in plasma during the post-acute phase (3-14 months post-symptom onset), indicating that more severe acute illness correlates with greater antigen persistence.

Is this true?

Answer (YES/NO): YES